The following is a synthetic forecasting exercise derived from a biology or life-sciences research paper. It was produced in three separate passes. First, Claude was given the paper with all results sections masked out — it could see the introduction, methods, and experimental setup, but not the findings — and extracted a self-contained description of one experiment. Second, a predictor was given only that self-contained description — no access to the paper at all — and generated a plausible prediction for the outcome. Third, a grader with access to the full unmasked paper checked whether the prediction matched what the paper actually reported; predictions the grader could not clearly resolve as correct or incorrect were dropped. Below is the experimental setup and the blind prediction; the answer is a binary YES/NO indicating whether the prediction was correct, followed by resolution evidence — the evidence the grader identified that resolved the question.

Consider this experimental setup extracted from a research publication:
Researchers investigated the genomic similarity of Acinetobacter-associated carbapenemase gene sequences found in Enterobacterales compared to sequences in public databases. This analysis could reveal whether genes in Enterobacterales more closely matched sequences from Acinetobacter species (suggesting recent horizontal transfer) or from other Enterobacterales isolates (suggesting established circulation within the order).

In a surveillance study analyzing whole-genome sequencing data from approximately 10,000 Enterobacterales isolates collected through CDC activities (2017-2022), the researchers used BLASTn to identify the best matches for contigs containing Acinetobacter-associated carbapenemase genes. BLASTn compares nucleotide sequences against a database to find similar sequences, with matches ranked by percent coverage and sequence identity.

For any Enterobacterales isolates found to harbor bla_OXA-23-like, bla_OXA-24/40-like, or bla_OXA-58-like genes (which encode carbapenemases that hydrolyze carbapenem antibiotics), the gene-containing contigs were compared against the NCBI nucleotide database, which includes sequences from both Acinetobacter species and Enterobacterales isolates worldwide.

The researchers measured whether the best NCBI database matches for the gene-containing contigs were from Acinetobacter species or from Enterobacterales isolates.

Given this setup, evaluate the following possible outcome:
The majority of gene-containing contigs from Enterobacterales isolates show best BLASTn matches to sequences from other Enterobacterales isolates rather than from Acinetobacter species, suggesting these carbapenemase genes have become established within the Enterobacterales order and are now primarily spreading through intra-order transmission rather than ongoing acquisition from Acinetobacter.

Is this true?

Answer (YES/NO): NO